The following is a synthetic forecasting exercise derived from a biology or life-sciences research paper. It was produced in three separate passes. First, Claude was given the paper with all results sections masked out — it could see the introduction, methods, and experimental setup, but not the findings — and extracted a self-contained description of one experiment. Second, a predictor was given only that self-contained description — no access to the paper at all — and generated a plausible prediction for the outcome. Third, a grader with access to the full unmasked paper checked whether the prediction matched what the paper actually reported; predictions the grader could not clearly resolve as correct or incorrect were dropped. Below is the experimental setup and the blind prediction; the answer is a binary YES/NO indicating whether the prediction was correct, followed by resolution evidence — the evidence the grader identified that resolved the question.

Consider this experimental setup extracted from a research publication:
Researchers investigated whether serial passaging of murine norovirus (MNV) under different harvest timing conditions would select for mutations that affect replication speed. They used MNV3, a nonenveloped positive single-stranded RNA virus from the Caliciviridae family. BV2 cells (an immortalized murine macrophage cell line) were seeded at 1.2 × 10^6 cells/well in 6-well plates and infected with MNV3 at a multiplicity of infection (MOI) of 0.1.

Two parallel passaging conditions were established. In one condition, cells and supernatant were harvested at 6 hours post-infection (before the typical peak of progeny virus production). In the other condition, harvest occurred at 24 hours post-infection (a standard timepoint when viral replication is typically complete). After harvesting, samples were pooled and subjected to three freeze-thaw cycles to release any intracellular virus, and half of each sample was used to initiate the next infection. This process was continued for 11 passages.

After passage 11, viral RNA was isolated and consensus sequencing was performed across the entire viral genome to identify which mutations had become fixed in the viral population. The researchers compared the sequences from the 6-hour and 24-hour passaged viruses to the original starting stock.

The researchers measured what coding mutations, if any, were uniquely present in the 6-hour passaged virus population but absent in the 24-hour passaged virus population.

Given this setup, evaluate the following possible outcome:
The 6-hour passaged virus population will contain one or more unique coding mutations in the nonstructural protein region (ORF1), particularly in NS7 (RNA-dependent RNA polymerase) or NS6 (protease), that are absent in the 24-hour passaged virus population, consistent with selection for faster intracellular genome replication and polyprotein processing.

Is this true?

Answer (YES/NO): NO